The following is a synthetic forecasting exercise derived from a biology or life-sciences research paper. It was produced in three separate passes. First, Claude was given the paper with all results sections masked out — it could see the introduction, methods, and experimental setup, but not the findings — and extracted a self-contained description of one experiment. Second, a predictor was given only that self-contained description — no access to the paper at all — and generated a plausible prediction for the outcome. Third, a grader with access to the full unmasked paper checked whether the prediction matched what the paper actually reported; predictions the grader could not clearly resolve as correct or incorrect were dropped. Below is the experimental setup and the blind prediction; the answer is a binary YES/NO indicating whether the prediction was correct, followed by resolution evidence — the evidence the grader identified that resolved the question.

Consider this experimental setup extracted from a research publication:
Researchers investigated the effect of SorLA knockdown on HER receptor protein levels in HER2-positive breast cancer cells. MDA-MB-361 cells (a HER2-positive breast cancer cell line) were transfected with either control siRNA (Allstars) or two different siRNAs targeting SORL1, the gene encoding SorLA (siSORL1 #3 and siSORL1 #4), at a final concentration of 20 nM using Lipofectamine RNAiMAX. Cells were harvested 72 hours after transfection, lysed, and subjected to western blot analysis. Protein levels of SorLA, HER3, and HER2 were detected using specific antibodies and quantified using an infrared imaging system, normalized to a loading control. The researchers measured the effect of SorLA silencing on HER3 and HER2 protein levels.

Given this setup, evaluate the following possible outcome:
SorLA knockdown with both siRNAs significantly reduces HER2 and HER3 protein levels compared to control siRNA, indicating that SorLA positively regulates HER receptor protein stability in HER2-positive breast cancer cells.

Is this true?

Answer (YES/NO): YES